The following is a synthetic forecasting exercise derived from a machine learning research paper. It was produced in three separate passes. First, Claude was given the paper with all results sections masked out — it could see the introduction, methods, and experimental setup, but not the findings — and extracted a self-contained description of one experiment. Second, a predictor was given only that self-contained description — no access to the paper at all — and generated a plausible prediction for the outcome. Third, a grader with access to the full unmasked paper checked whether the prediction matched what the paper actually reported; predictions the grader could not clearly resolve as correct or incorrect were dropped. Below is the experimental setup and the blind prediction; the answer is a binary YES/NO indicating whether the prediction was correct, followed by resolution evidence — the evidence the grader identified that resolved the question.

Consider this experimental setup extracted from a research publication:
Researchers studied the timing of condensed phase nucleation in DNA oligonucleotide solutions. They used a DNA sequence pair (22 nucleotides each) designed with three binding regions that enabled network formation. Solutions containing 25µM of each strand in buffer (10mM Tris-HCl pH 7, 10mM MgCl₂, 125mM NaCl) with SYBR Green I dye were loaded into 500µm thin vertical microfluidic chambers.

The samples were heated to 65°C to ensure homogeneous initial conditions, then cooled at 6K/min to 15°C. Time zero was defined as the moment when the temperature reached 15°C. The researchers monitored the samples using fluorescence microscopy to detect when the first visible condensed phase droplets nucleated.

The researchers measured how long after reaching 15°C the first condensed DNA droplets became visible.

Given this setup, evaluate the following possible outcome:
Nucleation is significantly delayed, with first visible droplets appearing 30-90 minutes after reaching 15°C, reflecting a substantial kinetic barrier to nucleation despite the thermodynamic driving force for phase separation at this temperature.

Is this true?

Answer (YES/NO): NO